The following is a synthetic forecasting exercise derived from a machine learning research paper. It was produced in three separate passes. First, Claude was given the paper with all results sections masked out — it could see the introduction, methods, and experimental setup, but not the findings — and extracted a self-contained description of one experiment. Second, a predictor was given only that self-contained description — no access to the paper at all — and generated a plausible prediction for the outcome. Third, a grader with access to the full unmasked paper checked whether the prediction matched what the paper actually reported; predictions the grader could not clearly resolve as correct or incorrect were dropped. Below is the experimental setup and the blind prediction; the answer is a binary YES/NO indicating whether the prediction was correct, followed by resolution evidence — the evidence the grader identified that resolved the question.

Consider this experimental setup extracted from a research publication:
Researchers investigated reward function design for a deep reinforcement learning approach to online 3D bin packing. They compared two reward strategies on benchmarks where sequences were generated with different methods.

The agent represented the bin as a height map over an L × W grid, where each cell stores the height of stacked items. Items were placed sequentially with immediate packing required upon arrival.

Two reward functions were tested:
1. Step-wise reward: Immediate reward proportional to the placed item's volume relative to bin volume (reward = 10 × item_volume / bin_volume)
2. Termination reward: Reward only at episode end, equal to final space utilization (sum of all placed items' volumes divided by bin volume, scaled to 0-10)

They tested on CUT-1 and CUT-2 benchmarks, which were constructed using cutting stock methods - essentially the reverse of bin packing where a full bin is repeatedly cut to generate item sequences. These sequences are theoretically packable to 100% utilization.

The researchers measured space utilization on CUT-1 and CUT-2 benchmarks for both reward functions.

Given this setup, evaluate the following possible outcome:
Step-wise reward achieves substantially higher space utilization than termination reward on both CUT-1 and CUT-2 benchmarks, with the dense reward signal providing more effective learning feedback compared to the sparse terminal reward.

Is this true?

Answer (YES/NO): NO